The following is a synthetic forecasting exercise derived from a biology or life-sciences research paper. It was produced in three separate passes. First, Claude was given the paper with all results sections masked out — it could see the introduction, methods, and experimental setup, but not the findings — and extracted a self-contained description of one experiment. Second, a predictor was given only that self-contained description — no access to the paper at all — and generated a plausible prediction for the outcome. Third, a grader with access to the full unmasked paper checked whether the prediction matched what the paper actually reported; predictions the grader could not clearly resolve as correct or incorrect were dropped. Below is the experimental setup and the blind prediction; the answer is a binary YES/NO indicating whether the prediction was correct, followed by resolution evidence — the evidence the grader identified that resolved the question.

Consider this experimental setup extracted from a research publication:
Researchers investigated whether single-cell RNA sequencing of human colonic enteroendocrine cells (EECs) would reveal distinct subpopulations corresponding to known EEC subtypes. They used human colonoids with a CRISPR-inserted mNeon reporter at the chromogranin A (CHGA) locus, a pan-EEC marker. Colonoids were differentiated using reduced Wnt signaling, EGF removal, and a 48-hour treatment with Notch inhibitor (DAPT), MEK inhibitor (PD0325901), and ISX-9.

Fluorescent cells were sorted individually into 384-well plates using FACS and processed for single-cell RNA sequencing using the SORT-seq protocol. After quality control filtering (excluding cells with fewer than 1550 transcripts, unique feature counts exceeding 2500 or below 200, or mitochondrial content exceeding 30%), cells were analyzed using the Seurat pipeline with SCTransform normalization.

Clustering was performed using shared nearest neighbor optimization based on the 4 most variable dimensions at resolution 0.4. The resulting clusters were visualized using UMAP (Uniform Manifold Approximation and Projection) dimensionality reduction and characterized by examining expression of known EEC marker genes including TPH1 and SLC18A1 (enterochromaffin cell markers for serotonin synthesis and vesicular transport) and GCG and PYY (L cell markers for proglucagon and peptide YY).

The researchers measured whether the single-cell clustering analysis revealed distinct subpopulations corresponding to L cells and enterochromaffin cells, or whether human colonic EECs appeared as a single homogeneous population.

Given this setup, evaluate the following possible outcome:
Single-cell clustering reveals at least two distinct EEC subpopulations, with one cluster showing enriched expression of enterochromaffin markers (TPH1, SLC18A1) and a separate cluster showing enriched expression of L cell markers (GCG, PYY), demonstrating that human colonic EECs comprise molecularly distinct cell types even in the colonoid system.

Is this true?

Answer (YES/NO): YES